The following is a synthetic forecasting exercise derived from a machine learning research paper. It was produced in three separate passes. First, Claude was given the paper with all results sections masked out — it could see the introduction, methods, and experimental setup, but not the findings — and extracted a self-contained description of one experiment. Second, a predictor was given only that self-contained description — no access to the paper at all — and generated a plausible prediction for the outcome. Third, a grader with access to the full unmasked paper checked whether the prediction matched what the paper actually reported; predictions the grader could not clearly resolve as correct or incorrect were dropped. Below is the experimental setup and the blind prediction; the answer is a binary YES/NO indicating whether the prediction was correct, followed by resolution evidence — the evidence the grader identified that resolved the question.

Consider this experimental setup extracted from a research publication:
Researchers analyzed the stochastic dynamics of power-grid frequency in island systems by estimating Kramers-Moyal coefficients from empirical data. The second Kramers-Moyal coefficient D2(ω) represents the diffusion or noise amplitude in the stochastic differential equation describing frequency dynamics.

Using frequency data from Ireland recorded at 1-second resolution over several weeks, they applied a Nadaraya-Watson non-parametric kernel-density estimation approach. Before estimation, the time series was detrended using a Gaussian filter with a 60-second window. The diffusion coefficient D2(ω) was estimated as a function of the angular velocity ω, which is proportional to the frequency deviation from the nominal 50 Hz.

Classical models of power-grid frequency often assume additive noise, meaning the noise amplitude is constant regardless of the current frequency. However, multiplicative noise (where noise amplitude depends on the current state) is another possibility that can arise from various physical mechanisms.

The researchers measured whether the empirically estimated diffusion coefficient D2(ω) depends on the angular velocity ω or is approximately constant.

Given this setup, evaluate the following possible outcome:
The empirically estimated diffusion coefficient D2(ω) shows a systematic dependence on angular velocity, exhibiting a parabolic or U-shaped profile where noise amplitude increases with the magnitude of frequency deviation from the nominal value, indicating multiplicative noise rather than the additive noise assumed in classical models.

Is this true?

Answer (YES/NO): YES